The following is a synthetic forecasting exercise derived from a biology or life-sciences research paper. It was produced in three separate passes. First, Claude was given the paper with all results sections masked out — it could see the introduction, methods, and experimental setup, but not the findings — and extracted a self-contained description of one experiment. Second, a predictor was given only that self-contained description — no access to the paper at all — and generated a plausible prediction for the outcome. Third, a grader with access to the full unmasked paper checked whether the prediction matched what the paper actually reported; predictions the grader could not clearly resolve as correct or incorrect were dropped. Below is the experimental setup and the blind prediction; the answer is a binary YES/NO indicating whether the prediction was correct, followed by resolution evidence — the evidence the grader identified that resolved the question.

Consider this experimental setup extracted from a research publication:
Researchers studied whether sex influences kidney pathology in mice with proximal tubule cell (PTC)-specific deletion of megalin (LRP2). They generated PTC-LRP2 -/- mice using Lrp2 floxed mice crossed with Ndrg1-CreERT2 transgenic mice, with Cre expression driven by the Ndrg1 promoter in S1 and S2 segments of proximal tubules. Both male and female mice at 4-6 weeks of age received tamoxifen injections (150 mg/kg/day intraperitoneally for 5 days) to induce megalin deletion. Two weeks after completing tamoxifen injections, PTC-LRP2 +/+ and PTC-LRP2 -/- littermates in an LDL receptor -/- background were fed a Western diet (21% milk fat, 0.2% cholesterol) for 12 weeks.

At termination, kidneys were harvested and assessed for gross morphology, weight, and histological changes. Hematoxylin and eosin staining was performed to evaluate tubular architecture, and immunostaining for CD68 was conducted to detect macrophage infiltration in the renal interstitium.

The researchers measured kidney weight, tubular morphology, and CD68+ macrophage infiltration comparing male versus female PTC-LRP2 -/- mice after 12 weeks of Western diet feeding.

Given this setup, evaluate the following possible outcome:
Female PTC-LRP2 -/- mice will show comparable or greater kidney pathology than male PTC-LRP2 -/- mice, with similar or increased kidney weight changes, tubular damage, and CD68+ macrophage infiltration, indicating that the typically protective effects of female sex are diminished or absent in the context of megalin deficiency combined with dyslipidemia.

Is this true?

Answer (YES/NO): NO